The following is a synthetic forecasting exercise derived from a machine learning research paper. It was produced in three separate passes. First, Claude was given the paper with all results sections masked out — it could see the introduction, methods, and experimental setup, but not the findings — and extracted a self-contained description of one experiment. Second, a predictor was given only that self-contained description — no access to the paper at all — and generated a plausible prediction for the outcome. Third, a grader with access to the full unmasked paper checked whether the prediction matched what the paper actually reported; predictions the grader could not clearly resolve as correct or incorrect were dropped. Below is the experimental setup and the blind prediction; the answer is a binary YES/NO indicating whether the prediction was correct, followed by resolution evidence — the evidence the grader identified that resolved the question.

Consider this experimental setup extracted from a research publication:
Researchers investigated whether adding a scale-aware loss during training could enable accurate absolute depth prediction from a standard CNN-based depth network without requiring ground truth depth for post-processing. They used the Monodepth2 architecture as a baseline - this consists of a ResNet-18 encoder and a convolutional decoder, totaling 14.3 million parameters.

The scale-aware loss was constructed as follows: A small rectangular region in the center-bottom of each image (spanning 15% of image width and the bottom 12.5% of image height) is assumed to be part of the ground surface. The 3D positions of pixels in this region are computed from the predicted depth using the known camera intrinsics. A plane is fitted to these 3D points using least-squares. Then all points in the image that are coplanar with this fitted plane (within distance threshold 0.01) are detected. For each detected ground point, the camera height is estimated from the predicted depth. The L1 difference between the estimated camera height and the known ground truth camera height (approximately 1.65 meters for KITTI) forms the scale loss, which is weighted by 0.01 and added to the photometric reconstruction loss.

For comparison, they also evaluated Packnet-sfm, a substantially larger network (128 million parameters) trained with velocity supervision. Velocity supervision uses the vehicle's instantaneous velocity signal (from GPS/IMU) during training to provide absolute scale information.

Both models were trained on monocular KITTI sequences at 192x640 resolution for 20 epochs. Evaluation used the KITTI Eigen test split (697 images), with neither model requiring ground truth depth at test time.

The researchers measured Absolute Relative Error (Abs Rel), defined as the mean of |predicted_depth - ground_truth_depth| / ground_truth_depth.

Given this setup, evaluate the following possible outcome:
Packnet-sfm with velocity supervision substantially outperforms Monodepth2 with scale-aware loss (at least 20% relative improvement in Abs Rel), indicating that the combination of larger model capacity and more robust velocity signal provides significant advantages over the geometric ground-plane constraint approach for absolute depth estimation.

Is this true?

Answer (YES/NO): NO